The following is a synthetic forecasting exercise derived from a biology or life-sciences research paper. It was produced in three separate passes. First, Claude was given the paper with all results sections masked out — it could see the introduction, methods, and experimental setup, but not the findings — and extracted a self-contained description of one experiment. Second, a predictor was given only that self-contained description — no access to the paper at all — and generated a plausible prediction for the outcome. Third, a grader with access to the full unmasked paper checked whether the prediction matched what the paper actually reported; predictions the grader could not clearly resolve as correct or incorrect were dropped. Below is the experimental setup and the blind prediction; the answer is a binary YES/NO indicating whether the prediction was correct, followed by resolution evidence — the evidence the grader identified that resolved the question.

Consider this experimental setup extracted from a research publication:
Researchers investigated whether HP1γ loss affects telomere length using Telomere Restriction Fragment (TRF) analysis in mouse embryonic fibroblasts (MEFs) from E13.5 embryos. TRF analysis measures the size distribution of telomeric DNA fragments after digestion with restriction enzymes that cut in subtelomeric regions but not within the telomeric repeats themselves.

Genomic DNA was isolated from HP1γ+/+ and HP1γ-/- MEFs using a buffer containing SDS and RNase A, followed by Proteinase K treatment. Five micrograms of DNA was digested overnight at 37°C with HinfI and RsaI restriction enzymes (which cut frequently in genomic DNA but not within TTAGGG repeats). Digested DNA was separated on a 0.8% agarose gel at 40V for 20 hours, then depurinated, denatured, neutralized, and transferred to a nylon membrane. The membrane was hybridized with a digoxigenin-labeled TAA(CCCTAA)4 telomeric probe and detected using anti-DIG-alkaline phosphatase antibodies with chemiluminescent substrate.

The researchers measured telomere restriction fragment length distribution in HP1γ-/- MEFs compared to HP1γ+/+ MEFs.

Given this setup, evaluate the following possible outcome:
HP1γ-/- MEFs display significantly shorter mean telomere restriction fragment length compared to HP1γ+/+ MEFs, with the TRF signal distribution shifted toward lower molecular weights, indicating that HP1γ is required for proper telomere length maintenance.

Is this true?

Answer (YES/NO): NO